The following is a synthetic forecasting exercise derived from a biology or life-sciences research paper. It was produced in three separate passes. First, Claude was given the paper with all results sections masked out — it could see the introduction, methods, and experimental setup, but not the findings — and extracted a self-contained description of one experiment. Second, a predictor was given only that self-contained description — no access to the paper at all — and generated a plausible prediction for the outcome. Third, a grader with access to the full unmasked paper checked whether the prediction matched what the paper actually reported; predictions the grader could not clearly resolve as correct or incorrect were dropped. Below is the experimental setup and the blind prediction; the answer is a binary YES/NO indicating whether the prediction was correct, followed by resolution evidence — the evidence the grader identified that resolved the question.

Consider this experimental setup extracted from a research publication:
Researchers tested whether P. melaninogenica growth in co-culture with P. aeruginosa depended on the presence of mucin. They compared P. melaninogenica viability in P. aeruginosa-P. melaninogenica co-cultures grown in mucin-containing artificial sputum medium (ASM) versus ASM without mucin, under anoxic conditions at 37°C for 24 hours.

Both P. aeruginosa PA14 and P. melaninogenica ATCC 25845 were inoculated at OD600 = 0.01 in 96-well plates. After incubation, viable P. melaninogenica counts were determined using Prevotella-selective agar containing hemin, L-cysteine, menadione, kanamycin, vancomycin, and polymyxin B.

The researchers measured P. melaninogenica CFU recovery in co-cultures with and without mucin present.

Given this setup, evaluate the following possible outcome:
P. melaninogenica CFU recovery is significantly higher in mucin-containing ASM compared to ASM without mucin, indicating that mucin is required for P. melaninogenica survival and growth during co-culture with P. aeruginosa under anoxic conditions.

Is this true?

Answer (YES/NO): YES